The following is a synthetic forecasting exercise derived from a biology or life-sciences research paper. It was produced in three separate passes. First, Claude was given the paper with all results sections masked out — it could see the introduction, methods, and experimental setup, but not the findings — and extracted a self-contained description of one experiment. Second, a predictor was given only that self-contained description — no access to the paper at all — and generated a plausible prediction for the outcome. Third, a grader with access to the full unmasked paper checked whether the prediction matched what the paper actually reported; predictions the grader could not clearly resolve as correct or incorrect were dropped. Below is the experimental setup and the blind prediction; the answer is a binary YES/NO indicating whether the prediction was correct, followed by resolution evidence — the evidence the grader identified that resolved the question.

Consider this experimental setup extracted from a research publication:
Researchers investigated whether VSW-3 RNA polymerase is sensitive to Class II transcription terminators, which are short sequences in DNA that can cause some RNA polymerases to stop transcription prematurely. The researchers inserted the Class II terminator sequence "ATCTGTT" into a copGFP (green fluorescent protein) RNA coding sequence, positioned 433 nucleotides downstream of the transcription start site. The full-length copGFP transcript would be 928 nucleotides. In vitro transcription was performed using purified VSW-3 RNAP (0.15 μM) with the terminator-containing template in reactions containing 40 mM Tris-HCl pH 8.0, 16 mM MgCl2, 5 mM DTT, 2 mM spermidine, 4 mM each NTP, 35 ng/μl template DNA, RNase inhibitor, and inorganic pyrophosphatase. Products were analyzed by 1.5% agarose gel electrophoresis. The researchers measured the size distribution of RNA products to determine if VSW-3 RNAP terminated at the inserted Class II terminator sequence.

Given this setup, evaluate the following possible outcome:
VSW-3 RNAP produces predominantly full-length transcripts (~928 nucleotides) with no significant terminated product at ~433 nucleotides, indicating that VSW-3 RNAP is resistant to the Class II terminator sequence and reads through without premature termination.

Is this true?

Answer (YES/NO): YES